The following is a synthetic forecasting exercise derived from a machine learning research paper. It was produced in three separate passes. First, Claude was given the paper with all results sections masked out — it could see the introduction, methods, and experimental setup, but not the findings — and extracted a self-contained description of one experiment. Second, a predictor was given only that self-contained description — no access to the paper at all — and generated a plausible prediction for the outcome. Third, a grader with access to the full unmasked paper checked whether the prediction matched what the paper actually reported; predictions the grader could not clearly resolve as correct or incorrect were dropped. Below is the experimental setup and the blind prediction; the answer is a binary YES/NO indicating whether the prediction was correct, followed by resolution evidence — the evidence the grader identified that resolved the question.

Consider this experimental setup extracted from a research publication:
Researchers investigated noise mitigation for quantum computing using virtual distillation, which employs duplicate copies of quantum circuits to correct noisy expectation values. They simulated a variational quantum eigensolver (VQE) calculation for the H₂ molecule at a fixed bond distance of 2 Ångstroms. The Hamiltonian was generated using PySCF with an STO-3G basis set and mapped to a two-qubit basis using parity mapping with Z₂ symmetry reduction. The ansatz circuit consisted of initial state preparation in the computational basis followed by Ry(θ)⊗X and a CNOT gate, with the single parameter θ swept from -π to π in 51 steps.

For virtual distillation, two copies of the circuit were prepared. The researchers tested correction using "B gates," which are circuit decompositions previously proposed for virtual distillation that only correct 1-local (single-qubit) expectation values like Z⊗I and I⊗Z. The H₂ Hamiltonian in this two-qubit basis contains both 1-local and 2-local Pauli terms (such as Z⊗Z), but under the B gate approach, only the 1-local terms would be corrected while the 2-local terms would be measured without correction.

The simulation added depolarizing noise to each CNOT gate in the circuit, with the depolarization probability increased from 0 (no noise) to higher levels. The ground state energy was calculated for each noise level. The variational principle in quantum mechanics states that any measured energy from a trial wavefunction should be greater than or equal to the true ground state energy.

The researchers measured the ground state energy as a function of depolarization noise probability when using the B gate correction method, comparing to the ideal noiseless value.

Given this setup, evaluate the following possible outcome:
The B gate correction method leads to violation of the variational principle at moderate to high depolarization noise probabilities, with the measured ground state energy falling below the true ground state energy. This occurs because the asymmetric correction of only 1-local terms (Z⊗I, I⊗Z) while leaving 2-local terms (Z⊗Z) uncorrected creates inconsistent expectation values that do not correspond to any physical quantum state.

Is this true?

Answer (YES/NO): NO